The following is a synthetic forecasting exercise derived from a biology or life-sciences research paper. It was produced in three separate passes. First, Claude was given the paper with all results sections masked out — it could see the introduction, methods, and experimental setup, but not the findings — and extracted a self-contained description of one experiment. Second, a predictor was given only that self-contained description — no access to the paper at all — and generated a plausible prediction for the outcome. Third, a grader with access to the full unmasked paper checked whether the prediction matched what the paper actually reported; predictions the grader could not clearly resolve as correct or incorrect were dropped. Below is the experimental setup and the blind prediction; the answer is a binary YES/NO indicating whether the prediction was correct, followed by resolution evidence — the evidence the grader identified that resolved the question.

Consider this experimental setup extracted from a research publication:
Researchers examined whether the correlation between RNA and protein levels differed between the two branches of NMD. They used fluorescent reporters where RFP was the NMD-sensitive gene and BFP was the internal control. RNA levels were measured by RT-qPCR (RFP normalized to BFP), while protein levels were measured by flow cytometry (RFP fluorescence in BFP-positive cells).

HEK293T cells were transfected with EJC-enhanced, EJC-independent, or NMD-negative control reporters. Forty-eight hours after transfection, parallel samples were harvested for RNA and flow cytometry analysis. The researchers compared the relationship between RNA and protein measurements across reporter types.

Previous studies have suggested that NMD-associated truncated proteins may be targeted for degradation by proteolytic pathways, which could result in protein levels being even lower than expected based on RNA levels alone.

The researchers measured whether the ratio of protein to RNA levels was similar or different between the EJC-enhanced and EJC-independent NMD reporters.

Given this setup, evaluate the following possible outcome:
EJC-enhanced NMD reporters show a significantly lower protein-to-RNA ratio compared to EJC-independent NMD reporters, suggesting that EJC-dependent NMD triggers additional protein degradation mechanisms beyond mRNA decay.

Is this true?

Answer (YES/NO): YES